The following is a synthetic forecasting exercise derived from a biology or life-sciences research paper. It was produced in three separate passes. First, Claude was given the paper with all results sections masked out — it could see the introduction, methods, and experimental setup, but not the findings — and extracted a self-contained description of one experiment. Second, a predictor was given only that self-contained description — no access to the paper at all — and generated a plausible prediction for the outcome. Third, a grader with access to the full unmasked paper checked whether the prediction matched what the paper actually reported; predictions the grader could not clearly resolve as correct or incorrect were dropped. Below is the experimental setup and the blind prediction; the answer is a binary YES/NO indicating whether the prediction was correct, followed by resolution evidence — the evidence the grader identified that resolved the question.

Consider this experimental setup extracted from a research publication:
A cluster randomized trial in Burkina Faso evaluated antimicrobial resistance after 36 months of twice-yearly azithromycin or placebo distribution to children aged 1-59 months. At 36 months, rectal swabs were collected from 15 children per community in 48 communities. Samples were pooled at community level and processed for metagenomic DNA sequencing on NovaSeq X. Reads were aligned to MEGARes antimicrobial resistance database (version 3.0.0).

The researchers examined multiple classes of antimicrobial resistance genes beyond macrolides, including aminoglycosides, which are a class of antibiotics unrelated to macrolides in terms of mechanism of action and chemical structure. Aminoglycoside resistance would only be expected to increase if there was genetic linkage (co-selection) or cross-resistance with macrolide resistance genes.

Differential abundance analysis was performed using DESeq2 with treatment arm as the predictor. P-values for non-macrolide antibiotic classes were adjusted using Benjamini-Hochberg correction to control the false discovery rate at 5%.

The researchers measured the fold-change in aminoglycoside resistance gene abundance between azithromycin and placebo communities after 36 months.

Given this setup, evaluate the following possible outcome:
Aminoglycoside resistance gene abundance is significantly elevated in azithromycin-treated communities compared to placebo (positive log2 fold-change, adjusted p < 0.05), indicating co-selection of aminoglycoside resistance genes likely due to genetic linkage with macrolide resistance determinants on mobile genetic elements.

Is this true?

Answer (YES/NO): NO